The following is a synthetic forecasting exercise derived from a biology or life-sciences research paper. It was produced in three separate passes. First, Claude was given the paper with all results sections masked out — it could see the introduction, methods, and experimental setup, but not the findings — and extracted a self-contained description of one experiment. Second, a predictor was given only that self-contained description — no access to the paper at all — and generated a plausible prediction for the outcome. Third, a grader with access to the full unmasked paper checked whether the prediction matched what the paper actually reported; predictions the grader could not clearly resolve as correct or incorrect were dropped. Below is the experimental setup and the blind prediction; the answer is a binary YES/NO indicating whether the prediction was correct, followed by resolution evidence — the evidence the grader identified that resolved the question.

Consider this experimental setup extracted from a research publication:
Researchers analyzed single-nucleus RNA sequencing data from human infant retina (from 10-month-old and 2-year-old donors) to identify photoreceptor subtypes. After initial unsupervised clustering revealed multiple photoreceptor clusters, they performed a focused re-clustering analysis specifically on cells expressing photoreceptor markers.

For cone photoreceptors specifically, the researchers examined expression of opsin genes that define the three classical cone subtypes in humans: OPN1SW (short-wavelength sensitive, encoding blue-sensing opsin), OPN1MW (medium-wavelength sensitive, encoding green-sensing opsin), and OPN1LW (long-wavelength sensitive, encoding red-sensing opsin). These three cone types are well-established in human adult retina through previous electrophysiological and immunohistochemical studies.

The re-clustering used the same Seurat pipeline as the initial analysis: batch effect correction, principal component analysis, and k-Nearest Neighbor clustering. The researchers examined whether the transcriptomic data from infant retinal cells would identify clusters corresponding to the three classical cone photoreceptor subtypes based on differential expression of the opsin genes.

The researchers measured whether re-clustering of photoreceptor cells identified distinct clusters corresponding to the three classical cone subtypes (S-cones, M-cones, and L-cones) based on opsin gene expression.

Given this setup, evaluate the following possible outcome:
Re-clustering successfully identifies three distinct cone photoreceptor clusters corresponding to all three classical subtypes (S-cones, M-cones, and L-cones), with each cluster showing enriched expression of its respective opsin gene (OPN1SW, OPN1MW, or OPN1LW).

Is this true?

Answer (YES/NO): NO